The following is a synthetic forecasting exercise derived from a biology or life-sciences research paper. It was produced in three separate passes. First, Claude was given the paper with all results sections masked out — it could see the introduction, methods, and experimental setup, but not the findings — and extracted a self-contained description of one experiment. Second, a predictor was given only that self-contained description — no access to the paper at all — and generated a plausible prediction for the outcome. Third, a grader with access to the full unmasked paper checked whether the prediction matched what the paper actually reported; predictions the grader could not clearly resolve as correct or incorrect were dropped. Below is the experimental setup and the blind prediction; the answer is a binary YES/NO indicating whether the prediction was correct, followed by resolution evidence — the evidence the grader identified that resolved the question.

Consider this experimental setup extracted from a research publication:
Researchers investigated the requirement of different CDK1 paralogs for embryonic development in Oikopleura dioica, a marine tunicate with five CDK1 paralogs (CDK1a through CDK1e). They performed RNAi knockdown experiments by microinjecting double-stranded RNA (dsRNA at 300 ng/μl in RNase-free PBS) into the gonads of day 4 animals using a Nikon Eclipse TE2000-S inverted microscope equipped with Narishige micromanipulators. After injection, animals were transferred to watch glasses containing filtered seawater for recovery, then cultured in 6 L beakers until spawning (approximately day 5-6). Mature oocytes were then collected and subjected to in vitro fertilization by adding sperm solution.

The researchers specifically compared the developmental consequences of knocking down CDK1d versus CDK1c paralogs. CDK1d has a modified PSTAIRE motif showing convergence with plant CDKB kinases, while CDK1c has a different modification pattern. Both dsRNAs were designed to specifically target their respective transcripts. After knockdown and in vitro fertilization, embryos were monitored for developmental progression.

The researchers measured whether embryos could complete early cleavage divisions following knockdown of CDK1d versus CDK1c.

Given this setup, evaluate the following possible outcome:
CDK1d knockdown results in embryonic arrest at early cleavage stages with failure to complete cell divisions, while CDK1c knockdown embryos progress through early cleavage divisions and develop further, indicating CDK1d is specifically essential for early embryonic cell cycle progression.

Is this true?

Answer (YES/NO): YES